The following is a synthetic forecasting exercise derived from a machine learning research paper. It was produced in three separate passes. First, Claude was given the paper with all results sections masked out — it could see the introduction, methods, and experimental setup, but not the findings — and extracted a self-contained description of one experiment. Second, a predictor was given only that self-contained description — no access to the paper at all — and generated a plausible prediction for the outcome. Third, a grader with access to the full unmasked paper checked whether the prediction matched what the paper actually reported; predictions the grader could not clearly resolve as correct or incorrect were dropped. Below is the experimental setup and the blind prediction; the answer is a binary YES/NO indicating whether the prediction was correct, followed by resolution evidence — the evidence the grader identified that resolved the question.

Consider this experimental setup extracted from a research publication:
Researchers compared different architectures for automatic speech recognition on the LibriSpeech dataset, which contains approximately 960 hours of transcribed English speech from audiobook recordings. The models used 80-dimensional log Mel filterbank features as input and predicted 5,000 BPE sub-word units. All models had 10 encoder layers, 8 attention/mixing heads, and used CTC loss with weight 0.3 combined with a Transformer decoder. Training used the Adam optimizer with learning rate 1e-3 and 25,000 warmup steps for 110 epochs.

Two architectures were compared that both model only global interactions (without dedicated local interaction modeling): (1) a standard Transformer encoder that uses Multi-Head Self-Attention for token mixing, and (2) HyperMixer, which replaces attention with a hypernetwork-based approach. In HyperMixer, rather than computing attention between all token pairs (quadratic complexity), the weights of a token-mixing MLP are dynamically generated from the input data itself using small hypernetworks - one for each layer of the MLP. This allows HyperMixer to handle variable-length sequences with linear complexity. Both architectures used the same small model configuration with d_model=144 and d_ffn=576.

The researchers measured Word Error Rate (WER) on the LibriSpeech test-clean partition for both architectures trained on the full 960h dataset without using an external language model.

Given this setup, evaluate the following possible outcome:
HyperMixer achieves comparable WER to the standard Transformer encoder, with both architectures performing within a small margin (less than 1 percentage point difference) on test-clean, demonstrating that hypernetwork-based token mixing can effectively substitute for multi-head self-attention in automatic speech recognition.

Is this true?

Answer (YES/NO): NO